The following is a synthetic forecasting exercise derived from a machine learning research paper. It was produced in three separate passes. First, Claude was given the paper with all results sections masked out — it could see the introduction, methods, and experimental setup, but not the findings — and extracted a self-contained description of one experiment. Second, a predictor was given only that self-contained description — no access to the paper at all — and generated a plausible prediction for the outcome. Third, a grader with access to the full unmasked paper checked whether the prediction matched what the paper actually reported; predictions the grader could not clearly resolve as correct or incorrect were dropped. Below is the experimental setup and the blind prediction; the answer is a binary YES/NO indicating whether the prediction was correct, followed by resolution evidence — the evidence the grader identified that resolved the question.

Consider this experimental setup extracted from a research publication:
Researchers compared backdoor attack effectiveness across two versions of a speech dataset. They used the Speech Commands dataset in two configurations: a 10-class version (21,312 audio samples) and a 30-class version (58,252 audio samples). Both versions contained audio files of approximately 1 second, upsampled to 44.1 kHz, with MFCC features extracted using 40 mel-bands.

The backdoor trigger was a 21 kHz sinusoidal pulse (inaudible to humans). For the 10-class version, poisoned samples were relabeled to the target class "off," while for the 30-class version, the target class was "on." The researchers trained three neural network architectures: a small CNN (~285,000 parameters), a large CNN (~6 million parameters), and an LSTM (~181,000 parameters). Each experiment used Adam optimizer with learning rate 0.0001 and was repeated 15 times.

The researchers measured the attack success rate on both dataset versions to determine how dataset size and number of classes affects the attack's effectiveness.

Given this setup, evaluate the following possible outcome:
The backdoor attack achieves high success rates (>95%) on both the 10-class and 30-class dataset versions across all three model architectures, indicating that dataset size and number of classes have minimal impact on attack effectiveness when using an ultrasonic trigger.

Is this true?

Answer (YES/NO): NO